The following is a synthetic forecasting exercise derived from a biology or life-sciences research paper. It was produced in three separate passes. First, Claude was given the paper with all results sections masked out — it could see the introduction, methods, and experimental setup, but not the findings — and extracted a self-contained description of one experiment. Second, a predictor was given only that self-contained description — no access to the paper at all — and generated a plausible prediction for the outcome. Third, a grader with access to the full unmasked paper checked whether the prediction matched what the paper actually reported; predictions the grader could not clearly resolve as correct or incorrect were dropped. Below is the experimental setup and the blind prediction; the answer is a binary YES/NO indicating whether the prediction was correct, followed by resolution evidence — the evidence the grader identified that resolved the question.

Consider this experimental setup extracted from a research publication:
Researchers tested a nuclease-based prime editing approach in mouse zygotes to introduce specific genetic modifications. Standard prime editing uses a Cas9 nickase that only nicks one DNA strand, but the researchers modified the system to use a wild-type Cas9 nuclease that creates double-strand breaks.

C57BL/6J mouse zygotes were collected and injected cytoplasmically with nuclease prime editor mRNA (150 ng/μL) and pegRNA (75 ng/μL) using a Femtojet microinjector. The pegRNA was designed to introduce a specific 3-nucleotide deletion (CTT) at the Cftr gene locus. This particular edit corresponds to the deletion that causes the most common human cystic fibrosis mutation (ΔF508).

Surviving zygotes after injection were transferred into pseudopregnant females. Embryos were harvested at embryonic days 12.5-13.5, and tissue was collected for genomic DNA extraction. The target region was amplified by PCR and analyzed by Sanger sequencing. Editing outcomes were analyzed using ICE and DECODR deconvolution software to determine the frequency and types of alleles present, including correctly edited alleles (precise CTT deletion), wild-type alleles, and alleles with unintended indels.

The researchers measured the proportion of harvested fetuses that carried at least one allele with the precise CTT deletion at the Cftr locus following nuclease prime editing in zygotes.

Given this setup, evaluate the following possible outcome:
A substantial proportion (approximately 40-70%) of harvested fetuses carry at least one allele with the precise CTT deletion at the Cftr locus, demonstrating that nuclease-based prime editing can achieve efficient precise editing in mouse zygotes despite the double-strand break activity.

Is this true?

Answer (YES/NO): YES